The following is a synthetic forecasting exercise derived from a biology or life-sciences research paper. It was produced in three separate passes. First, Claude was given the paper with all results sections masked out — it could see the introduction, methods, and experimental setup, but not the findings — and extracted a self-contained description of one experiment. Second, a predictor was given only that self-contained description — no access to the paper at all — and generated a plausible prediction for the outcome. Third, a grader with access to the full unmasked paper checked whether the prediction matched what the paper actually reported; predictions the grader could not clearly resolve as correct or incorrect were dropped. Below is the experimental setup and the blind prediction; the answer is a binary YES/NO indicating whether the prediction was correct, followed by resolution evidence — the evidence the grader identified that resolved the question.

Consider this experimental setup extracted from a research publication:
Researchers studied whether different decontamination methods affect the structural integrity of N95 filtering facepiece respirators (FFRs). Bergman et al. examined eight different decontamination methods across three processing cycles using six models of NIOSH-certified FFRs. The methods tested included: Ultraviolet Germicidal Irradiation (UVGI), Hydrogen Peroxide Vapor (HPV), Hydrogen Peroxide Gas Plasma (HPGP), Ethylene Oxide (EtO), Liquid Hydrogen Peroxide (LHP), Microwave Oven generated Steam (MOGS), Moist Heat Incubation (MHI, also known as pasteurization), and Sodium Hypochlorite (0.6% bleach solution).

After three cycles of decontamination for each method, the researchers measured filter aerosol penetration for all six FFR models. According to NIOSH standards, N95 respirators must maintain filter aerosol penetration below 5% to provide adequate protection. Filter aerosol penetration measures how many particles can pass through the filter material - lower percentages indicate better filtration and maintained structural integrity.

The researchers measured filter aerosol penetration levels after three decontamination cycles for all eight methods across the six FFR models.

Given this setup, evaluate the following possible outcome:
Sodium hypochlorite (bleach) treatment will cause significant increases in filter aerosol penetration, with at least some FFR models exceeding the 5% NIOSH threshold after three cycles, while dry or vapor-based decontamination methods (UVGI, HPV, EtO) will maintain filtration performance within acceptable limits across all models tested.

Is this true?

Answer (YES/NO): NO